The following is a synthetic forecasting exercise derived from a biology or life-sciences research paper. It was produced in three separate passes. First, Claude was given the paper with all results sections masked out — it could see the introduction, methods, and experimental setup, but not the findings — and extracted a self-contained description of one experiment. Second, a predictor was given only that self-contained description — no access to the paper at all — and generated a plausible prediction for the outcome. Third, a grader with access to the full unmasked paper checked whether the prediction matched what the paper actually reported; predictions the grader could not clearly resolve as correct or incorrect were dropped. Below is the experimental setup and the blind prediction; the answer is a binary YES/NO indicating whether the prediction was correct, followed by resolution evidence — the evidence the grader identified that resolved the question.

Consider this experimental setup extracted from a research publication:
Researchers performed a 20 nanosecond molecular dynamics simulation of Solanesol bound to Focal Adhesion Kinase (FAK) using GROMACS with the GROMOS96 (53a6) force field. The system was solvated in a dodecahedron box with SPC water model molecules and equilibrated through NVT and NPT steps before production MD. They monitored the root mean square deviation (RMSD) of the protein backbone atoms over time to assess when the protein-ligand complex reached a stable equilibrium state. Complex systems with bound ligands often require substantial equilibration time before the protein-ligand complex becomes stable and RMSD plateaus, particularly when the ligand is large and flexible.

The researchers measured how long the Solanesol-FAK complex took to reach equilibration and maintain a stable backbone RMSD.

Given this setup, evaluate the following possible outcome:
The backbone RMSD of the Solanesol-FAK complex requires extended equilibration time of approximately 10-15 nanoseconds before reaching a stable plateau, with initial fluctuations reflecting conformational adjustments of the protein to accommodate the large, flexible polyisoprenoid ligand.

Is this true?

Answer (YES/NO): YES